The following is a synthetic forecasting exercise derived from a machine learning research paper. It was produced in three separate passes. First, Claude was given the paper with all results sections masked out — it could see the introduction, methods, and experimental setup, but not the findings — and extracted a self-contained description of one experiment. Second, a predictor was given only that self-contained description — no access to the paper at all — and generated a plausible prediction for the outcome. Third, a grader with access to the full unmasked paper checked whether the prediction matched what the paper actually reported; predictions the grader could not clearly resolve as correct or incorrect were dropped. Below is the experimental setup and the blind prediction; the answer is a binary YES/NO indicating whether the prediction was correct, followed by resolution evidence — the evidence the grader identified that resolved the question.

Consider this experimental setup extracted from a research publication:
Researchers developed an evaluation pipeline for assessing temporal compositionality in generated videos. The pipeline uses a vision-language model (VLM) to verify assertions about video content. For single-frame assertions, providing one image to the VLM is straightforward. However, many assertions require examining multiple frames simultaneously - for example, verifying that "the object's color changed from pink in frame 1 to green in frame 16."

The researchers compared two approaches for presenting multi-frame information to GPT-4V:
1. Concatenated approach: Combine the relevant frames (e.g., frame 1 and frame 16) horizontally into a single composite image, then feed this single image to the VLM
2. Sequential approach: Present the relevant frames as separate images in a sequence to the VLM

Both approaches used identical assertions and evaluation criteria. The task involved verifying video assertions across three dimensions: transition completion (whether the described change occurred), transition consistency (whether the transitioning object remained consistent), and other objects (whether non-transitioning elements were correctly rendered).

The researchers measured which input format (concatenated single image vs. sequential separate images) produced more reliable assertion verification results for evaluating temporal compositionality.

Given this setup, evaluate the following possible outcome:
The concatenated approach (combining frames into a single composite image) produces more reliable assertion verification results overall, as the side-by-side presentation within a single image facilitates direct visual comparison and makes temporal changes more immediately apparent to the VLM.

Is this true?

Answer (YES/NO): YES